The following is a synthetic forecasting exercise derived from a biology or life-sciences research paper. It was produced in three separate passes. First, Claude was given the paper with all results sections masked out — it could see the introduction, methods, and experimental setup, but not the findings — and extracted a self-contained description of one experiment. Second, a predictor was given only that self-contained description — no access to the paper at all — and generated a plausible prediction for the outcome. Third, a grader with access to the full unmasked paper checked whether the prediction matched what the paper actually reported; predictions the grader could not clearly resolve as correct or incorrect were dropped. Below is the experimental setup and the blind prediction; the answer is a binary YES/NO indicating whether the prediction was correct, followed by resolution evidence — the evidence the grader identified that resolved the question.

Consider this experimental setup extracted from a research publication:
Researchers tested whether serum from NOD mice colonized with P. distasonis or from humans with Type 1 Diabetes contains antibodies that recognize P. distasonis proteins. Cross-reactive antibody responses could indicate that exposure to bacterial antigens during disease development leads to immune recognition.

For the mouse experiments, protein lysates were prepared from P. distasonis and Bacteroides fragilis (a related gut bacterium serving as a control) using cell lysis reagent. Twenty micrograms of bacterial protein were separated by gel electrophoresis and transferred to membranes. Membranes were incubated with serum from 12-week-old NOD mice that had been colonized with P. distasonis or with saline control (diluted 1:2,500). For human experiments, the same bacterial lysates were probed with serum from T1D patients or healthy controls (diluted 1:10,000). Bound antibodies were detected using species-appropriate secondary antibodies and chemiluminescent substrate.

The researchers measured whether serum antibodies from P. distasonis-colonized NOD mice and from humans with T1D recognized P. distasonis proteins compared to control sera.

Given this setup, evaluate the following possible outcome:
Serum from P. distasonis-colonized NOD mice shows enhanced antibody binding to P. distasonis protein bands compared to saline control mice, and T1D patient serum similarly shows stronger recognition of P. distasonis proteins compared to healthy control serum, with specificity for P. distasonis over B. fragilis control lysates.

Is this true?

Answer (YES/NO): YES